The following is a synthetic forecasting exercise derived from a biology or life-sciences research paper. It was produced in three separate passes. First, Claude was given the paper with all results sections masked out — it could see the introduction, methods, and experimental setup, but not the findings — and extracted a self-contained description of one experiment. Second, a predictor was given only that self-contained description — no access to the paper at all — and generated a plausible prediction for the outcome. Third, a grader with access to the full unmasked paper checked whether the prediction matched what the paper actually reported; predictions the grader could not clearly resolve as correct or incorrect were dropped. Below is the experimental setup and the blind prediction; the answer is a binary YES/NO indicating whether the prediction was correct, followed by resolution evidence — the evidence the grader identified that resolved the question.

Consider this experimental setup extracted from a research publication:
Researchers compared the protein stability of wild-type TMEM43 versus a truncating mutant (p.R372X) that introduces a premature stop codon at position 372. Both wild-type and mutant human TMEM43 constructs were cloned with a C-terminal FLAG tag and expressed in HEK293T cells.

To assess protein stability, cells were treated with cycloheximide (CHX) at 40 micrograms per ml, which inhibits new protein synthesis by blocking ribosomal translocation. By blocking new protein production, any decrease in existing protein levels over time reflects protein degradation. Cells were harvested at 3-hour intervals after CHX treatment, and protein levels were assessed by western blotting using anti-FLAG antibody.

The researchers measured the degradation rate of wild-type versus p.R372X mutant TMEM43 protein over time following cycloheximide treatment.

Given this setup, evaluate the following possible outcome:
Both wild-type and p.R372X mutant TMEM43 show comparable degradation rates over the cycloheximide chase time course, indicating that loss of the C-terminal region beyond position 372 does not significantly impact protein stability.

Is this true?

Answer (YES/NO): NO